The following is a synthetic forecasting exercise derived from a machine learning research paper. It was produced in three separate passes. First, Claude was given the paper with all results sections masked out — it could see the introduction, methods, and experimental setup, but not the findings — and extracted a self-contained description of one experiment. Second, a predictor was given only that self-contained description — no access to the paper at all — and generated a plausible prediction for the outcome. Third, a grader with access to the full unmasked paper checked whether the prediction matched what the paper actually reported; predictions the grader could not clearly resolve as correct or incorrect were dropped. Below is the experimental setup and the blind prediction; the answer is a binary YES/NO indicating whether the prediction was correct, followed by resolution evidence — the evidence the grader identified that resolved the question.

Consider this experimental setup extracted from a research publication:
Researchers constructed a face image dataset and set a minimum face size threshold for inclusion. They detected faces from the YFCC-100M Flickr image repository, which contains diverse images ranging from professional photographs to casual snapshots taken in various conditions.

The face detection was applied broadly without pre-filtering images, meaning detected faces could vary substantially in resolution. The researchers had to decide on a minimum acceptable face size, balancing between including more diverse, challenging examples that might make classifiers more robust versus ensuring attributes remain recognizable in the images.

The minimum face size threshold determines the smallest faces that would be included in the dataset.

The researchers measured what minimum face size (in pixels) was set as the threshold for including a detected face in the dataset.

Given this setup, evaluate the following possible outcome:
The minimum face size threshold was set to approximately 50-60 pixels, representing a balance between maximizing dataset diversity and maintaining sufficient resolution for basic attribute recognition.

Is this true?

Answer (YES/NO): YES